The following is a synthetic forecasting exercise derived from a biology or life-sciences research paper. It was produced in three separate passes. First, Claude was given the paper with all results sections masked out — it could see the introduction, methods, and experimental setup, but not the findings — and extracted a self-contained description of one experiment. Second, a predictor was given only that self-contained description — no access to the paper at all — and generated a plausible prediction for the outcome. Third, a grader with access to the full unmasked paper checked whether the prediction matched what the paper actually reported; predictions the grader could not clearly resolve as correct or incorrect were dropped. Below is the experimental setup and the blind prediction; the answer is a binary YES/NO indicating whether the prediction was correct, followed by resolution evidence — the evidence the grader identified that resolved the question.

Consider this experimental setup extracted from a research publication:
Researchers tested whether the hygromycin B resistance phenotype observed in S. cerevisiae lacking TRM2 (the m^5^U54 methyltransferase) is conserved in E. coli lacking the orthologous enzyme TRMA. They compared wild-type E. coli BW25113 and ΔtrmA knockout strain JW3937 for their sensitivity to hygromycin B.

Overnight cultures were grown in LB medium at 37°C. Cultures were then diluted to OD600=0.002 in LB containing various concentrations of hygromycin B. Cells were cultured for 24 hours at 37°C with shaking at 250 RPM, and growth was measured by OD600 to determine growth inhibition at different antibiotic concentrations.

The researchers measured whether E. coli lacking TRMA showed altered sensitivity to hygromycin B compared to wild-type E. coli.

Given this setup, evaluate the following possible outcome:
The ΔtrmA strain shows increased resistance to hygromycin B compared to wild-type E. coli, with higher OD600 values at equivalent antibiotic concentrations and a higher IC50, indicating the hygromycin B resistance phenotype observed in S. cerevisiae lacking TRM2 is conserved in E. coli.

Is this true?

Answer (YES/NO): YES